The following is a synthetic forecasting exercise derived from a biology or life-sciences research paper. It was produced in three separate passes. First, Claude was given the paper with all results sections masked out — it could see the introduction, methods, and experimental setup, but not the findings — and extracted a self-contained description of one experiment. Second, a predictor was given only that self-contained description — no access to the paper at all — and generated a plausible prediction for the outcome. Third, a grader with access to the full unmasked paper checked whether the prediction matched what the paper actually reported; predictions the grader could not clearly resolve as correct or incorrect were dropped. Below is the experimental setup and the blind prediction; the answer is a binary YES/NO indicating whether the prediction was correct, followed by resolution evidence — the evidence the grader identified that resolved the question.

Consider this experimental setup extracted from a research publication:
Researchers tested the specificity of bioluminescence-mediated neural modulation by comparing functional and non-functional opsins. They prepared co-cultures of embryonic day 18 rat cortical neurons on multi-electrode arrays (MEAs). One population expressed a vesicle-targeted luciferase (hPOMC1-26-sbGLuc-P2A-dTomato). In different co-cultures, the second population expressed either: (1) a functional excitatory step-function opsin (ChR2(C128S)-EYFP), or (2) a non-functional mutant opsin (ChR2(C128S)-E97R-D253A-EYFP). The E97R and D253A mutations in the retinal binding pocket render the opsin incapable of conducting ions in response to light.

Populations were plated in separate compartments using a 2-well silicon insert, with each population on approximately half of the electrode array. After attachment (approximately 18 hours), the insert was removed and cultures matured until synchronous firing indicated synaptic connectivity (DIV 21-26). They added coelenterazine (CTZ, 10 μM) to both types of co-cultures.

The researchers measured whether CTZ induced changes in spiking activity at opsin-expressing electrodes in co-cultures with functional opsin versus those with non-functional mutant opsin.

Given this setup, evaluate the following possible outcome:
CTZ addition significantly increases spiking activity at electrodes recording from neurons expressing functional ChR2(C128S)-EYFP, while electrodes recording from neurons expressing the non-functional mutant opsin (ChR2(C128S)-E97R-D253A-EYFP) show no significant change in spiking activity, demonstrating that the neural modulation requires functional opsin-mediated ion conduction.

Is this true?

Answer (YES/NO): YES